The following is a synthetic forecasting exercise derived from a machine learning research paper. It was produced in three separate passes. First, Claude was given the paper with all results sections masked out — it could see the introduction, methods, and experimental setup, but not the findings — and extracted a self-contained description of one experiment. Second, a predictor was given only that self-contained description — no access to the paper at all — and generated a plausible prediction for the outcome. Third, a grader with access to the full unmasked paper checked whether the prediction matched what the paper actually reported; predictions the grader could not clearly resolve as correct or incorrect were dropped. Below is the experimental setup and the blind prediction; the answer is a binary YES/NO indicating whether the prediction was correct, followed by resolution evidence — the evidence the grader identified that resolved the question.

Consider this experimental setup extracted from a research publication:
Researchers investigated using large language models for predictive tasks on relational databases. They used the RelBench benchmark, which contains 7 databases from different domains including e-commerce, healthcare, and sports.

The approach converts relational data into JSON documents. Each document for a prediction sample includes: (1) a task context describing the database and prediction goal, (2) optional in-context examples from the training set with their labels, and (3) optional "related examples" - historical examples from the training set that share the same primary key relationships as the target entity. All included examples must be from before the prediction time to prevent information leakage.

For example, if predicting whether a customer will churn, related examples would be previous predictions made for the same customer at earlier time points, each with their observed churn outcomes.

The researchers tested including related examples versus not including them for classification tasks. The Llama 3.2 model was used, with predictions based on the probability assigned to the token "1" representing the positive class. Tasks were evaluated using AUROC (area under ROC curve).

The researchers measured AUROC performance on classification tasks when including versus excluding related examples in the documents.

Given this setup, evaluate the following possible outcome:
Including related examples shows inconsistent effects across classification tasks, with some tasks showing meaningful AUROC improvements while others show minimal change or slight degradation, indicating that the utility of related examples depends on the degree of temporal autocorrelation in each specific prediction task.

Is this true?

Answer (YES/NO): NO